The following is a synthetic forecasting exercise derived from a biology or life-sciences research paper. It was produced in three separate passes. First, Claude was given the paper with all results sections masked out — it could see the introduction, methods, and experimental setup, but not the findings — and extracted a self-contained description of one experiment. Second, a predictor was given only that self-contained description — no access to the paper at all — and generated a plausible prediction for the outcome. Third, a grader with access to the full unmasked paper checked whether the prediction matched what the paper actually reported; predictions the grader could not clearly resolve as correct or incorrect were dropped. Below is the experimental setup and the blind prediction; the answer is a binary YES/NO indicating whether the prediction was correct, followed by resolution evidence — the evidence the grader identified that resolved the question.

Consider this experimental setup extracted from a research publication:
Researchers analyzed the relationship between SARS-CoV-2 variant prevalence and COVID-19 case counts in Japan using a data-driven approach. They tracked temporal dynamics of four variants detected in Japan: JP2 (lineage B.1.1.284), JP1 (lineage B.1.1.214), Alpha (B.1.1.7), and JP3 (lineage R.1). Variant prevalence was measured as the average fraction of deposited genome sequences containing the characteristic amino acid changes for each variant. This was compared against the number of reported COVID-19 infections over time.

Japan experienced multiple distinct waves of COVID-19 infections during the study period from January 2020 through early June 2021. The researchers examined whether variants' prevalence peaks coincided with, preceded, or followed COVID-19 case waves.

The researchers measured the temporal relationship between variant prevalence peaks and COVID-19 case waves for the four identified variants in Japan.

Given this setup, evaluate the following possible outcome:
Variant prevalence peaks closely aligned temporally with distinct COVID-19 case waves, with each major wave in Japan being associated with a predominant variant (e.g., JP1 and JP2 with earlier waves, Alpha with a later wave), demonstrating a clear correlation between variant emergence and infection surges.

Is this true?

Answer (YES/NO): NO